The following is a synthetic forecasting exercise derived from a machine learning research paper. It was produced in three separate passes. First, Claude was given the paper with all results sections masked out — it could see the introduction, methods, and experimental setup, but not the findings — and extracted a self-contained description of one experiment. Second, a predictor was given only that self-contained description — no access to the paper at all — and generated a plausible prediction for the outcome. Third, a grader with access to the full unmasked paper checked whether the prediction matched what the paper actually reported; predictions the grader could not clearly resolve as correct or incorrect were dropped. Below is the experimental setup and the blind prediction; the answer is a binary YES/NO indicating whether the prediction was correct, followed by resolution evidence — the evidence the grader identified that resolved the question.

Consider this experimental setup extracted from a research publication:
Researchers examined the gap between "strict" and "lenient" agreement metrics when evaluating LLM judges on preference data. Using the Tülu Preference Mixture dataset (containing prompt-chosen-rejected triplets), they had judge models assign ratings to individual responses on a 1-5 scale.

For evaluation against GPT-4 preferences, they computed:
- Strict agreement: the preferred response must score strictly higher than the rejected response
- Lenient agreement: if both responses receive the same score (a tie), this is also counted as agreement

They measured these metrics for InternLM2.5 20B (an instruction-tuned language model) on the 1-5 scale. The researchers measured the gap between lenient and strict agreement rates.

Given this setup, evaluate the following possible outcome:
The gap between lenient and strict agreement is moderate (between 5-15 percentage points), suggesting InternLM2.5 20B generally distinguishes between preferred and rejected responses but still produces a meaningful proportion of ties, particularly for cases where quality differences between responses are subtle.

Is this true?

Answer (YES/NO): NO